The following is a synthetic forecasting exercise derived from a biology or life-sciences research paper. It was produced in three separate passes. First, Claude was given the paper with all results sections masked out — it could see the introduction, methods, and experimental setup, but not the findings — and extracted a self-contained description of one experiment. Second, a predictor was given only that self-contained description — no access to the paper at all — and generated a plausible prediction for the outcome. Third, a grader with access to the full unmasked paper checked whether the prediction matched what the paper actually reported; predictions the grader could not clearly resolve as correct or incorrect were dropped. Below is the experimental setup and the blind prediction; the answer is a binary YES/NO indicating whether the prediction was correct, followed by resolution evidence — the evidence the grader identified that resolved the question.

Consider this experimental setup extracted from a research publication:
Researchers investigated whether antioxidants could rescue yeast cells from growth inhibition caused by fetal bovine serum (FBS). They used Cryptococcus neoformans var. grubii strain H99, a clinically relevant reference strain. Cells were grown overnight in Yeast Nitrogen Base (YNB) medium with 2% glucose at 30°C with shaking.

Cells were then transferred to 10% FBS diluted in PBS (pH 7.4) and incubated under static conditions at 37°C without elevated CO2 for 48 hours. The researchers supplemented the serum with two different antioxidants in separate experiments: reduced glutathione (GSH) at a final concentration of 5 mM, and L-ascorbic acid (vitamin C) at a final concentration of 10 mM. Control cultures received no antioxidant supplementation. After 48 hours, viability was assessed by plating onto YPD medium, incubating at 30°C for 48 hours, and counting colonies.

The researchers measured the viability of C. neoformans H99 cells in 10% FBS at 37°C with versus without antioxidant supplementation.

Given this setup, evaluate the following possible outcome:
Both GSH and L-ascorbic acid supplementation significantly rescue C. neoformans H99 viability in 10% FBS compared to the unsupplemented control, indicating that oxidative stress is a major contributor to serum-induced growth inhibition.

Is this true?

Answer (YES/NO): YES